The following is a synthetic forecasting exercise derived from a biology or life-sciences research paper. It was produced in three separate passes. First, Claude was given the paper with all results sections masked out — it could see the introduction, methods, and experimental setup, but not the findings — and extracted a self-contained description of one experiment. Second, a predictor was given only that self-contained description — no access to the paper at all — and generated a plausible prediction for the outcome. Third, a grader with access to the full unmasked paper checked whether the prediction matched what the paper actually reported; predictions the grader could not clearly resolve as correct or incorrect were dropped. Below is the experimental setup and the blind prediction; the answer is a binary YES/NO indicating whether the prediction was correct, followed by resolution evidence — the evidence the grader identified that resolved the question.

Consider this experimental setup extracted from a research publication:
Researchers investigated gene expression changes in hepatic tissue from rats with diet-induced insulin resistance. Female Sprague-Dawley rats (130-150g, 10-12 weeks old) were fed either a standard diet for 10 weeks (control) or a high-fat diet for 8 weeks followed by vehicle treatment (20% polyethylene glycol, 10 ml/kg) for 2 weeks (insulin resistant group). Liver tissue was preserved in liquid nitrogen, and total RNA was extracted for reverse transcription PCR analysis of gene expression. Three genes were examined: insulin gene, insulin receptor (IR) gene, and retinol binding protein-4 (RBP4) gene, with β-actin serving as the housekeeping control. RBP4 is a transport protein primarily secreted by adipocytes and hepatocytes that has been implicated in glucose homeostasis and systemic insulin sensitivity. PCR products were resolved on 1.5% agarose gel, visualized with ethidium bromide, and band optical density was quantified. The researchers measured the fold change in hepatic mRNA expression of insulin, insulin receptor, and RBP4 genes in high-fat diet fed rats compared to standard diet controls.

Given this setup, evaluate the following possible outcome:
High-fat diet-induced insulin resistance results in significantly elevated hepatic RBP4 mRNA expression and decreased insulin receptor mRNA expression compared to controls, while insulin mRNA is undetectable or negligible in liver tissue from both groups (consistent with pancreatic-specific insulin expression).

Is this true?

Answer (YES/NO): NO